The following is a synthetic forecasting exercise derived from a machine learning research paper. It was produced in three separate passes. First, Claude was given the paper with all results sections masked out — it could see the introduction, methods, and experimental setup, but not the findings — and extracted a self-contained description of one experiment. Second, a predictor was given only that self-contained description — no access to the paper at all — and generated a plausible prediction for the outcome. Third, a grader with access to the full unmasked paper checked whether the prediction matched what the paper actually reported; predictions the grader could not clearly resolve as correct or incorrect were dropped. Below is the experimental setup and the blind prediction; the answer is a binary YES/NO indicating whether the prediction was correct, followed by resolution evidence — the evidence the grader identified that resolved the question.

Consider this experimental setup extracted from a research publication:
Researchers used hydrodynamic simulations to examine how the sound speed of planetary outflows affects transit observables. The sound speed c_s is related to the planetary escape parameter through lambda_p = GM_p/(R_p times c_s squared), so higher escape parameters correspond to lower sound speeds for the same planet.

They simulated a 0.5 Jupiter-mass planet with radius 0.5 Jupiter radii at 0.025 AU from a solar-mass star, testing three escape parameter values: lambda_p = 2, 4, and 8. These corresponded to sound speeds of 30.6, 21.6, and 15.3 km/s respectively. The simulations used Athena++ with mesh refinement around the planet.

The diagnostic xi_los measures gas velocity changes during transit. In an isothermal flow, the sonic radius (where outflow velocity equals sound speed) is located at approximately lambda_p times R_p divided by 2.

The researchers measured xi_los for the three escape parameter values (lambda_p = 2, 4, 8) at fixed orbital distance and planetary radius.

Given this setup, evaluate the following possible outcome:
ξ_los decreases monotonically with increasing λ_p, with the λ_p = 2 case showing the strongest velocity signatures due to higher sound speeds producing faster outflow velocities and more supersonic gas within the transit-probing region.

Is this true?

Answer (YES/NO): YES